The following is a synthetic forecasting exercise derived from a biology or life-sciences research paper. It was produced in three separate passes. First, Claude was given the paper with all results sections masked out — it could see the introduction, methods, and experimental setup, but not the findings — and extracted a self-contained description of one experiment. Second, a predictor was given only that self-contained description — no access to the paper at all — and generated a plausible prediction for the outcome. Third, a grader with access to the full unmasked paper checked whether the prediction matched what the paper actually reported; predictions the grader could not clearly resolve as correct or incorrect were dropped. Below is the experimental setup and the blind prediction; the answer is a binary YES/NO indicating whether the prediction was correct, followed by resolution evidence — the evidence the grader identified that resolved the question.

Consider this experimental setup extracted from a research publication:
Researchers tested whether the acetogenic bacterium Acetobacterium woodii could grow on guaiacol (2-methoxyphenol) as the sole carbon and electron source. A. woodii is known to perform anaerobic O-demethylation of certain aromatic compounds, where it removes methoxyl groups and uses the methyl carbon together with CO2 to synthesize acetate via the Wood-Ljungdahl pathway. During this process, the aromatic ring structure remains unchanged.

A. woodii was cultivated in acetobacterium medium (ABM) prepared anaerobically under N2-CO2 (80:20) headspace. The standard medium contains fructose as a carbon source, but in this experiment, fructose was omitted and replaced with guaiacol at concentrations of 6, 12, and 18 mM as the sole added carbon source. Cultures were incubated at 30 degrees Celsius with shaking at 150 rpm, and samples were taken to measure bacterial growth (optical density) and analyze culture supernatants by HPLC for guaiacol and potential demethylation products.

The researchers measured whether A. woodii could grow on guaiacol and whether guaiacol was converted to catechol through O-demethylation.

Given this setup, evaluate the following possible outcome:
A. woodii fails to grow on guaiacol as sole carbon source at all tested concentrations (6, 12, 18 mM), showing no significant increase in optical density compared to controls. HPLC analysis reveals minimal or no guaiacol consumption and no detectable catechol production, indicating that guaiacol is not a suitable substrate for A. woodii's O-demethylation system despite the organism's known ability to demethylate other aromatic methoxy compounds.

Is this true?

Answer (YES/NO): NO